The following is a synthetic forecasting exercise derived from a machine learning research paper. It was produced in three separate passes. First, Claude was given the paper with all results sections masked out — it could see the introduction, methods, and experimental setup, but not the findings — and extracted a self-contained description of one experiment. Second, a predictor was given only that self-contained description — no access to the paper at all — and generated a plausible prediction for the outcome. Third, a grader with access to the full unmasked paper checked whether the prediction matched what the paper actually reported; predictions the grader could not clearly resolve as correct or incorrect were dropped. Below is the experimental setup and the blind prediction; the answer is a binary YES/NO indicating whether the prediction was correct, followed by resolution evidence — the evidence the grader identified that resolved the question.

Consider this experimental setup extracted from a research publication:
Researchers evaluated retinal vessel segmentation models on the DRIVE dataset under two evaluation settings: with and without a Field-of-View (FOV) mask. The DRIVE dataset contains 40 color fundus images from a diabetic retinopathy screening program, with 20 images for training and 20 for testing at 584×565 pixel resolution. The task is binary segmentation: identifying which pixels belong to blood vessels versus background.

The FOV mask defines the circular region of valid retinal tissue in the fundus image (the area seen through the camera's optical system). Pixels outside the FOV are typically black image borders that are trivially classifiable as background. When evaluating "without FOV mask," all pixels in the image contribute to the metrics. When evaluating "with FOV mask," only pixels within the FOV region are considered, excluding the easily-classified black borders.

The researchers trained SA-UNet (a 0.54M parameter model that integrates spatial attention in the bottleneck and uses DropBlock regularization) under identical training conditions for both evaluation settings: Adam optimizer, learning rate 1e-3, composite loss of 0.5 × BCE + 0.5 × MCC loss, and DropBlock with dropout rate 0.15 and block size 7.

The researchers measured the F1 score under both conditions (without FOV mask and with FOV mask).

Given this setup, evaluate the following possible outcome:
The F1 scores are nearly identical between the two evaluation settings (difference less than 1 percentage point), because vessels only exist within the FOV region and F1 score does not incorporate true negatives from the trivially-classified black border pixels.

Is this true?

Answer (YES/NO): YES